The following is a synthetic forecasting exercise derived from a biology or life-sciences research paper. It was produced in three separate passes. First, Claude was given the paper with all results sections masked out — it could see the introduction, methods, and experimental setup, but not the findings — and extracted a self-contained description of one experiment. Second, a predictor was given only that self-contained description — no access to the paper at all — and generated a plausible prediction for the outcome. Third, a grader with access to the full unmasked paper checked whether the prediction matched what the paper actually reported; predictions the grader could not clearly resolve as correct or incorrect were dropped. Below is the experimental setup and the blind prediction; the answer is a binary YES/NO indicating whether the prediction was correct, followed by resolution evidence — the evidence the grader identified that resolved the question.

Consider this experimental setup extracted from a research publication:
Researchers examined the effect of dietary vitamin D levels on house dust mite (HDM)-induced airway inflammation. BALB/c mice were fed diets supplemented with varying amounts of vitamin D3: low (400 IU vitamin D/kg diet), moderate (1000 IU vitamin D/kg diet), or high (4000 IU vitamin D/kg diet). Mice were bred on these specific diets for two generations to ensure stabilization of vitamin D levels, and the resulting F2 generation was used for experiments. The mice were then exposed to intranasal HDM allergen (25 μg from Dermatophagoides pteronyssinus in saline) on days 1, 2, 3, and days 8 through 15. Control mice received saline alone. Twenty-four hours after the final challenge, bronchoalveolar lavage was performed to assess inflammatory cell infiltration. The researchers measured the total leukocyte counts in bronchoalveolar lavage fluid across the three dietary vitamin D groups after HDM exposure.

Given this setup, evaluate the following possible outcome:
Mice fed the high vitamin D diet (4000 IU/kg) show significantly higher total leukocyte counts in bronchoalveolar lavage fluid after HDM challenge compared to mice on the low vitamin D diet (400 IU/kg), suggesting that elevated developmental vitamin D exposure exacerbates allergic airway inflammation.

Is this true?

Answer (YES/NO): NO